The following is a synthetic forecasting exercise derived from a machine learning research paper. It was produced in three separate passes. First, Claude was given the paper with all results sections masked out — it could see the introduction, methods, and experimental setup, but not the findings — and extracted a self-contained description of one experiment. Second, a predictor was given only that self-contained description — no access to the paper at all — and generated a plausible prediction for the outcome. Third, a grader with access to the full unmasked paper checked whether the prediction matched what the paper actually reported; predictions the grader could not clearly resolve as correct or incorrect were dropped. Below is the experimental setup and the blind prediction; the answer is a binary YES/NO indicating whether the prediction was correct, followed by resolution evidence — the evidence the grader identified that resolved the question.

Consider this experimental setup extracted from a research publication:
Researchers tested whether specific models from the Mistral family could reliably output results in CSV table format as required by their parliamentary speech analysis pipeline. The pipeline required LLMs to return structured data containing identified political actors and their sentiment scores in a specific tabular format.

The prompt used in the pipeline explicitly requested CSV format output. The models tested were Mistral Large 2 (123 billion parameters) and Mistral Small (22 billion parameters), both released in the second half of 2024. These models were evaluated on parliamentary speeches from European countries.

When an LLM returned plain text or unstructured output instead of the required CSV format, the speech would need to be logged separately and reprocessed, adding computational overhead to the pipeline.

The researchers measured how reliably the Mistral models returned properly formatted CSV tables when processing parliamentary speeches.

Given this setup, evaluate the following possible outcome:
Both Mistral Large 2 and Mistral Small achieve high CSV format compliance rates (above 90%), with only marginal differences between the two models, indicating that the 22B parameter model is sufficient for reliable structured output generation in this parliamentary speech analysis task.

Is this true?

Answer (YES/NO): NO